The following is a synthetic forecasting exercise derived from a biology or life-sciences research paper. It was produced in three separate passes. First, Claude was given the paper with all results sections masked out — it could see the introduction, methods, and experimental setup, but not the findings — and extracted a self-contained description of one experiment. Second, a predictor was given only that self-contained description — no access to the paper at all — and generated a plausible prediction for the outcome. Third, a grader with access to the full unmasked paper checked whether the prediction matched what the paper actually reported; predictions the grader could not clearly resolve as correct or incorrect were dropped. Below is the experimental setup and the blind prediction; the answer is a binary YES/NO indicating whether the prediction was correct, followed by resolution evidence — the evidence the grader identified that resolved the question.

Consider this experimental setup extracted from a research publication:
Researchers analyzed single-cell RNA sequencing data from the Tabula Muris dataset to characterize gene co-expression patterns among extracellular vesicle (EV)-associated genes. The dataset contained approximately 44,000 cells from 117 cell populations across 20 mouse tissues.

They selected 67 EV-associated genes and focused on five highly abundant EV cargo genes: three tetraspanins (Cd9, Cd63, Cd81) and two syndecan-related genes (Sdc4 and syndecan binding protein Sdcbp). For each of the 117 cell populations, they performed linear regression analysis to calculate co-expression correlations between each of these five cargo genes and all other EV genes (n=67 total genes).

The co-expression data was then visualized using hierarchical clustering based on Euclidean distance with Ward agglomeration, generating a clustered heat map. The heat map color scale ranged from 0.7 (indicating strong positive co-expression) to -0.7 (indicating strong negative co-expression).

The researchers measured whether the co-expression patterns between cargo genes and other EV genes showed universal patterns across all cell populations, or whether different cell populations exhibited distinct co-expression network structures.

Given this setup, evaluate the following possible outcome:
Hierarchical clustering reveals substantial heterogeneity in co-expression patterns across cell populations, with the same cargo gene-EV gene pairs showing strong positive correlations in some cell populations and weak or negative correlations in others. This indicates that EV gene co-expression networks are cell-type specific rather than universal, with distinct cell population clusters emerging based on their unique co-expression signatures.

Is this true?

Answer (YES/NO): YES